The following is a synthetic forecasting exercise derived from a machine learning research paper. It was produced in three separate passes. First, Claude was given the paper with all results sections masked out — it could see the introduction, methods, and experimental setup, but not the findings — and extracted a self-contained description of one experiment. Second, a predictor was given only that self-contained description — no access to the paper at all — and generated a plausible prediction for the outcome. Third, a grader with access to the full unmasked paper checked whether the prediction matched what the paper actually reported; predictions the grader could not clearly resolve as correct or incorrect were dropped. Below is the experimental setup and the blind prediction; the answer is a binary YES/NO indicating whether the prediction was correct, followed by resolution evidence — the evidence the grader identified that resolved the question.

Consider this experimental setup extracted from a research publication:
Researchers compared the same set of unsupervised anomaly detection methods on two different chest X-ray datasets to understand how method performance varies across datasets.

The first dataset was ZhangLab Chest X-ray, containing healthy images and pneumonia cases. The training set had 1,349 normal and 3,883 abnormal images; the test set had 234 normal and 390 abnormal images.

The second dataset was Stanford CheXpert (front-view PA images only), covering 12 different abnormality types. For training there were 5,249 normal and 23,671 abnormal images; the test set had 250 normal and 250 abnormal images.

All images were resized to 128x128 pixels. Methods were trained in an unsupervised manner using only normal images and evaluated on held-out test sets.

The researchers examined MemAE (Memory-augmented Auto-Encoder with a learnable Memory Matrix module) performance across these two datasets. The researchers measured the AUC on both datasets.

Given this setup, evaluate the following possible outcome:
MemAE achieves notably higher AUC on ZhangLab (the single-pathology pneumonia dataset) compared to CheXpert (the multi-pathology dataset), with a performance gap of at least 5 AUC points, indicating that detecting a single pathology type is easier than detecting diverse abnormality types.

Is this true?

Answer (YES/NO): YES